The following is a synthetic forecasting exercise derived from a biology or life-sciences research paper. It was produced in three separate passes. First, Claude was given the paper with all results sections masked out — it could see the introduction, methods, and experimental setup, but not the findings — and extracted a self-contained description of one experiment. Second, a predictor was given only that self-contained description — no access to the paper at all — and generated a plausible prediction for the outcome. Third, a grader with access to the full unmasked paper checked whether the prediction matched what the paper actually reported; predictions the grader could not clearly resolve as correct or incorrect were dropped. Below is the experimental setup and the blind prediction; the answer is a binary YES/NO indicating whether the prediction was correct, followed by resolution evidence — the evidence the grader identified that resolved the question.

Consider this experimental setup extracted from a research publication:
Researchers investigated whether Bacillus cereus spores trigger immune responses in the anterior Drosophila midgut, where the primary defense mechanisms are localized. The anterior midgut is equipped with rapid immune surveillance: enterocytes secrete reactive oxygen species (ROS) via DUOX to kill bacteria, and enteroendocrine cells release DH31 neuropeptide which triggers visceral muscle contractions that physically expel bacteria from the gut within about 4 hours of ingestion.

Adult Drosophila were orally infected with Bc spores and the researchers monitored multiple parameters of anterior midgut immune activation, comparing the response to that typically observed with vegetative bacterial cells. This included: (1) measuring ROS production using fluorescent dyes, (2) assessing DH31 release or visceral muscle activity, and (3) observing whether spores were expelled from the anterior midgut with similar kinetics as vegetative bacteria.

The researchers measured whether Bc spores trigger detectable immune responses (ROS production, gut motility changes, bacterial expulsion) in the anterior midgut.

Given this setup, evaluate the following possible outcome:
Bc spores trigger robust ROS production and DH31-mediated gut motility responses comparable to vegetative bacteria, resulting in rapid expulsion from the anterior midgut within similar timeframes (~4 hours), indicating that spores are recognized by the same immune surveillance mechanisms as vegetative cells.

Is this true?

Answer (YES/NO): NO